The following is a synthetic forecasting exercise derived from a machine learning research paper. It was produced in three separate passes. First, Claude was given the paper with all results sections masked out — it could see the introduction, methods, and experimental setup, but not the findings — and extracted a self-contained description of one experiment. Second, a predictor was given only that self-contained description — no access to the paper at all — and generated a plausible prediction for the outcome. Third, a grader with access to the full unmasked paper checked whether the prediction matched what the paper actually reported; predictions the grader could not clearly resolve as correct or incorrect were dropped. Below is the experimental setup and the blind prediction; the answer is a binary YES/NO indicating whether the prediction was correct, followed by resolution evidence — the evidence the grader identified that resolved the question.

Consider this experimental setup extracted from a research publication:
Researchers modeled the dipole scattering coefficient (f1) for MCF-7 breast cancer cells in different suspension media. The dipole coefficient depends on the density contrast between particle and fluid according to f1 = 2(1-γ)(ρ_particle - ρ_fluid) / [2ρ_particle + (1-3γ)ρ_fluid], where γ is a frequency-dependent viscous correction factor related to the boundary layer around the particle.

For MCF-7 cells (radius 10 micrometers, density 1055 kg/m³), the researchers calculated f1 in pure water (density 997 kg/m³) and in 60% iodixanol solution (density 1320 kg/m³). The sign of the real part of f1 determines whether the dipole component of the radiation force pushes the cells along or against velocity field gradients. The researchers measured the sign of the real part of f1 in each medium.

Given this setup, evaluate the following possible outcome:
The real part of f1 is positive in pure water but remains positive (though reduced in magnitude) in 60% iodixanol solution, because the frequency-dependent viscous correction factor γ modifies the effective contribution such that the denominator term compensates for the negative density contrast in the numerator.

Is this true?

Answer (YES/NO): NO